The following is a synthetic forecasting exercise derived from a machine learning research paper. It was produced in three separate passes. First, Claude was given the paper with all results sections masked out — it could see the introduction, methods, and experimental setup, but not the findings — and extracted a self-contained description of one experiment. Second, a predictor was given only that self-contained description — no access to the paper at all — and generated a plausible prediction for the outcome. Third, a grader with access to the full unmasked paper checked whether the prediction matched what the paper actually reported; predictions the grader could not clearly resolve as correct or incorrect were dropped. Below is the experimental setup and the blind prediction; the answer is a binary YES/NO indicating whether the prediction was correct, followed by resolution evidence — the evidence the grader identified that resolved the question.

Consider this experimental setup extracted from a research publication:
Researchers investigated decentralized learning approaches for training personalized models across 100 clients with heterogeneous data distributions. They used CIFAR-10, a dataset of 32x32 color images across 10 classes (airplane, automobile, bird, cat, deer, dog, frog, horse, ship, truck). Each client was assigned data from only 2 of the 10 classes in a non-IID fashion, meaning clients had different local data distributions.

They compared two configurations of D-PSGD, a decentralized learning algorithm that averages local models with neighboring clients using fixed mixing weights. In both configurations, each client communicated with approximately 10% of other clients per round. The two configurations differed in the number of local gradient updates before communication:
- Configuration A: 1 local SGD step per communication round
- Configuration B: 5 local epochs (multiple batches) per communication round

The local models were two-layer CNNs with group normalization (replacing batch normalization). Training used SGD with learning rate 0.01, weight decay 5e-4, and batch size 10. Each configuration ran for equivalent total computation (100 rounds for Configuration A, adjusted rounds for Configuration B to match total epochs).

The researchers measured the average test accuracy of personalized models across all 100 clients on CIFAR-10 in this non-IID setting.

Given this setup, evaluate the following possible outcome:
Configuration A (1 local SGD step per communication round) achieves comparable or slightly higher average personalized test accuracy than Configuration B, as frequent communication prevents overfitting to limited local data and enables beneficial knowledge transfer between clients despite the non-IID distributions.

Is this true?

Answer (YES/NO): NO